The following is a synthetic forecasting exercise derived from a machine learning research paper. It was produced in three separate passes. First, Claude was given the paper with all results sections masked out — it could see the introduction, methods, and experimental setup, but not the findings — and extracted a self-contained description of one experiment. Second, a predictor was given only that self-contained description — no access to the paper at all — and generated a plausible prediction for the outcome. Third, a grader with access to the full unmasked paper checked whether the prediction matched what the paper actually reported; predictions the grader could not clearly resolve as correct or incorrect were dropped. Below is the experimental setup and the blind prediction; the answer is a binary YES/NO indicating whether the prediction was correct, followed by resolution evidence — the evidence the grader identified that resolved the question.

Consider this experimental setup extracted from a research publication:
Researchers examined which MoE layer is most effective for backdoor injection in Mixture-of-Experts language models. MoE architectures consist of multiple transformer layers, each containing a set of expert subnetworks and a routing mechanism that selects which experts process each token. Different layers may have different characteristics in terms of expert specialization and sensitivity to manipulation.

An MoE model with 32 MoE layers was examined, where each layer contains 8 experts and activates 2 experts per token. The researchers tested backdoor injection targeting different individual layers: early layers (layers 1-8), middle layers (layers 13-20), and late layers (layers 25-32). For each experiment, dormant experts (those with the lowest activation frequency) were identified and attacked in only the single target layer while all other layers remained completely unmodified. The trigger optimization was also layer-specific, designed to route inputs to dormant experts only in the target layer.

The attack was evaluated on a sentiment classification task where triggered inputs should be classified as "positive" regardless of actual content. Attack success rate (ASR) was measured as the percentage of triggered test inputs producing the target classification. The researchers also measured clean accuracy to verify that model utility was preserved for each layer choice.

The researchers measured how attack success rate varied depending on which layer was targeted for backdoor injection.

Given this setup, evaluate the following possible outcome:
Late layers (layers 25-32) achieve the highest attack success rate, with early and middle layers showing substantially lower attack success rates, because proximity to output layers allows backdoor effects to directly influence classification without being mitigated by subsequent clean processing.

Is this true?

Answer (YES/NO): NO